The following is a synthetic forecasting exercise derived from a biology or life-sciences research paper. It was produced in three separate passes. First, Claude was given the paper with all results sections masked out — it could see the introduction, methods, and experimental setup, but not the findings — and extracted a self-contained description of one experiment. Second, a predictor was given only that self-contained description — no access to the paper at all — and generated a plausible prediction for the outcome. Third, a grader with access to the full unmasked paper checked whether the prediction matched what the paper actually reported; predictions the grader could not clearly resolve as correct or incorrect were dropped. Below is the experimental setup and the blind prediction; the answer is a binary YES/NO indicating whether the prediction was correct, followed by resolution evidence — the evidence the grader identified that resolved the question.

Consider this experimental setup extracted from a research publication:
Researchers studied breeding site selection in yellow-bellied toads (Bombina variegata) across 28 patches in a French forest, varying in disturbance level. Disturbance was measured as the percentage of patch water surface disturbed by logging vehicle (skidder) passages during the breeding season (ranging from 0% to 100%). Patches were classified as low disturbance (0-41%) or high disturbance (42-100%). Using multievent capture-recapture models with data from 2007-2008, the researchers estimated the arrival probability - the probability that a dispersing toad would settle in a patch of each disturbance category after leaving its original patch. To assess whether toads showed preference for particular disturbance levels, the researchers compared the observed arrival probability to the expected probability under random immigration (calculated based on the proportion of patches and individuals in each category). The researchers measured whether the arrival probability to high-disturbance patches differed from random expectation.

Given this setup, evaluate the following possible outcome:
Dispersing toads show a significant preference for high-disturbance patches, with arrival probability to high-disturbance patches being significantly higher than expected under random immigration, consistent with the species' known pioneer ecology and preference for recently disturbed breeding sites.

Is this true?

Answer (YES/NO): NO